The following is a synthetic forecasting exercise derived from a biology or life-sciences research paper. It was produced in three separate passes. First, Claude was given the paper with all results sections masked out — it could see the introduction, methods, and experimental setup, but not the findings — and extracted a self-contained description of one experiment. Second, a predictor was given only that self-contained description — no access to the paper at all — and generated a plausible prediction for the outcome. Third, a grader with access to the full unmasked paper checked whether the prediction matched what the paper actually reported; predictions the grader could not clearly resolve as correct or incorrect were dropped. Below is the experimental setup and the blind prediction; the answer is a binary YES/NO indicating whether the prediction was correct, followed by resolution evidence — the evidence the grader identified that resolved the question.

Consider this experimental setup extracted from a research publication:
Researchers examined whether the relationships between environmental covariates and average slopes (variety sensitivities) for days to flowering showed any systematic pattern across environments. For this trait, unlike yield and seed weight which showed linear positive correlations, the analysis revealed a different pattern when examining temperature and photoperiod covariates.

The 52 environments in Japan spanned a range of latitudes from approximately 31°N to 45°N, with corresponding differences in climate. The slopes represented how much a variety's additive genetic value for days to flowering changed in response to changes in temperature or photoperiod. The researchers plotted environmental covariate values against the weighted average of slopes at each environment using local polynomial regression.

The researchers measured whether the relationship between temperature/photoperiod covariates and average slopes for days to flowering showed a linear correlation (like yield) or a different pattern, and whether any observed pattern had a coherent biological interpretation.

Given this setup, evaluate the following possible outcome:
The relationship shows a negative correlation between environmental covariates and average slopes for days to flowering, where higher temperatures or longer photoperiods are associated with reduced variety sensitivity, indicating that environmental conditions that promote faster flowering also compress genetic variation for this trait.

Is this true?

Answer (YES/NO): NO